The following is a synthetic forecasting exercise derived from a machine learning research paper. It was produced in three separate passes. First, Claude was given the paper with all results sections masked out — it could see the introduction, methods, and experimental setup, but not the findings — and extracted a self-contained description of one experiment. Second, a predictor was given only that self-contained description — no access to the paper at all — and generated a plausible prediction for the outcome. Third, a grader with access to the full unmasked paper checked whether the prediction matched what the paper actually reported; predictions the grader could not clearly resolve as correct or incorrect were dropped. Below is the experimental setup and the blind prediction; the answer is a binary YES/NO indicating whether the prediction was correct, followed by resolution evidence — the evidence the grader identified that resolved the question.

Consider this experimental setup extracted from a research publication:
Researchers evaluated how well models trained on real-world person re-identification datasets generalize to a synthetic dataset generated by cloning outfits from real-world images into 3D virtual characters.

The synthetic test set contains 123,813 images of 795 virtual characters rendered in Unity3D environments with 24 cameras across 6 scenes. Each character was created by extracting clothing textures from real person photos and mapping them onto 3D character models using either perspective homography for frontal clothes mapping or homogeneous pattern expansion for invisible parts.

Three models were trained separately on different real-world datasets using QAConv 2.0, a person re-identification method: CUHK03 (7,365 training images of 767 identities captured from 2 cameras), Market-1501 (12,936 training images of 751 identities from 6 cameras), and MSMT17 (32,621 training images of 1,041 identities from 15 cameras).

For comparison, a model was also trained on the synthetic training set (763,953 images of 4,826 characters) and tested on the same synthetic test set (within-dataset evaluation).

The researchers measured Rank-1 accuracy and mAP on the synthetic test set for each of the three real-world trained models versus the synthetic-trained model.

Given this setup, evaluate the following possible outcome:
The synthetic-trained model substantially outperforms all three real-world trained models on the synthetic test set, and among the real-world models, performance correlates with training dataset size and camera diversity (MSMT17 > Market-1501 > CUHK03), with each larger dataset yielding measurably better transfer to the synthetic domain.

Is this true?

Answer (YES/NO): NO